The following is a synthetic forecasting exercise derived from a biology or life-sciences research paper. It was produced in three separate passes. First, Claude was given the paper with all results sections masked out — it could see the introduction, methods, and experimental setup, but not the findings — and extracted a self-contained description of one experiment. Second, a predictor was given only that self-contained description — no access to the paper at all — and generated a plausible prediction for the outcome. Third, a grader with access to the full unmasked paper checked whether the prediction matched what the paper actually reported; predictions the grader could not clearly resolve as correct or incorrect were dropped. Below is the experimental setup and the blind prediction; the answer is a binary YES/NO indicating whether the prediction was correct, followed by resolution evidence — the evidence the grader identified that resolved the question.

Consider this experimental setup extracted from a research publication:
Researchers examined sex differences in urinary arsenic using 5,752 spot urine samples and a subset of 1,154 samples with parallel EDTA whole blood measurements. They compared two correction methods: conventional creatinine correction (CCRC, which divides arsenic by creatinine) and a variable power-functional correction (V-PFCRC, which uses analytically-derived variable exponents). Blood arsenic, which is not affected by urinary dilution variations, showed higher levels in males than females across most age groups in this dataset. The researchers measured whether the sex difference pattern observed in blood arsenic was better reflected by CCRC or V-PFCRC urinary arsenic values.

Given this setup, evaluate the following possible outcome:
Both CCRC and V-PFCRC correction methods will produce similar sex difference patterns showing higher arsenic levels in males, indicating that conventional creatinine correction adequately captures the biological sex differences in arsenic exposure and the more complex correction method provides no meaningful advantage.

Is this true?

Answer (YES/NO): NO